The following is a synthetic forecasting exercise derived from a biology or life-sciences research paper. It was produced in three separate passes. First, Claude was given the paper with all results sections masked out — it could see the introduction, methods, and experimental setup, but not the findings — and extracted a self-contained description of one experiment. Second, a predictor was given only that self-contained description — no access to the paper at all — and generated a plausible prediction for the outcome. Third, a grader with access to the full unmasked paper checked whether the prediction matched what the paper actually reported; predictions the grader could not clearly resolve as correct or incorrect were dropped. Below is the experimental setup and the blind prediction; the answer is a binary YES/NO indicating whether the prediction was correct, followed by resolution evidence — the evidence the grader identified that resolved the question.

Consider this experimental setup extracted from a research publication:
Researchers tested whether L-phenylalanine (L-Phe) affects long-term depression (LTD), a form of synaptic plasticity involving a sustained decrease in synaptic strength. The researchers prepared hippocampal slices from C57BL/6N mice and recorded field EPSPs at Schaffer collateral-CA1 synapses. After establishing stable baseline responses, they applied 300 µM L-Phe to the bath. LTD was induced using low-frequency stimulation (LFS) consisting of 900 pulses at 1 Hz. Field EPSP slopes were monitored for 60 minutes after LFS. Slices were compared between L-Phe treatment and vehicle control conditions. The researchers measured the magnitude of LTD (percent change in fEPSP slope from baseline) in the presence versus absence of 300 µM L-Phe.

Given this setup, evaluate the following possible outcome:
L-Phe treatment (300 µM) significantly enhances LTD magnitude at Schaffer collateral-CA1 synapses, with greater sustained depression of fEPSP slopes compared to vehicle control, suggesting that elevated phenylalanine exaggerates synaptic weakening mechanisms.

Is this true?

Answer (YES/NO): YES